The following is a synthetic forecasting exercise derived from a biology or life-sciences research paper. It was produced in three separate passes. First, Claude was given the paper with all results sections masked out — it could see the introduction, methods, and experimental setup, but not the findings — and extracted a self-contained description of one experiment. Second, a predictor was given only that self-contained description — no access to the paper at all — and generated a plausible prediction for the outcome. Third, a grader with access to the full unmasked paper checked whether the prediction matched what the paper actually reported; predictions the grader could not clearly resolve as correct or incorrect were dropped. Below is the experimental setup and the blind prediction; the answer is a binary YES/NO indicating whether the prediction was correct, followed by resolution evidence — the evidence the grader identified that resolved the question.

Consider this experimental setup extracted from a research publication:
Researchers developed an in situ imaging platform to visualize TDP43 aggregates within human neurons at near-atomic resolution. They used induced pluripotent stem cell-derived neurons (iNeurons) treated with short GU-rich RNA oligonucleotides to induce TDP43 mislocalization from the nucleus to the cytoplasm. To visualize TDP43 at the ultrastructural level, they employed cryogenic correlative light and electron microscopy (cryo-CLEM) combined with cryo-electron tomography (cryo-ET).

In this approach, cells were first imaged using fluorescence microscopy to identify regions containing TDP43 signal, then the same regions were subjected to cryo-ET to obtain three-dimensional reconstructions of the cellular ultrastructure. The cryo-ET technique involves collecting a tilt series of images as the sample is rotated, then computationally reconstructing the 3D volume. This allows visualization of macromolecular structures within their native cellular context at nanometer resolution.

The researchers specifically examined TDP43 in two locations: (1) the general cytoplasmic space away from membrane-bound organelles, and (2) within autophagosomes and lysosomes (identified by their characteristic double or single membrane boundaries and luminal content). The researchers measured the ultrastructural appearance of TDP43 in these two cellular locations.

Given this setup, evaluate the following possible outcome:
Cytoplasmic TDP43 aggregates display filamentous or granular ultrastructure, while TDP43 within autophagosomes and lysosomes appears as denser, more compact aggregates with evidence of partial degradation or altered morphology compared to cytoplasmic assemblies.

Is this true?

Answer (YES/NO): NO